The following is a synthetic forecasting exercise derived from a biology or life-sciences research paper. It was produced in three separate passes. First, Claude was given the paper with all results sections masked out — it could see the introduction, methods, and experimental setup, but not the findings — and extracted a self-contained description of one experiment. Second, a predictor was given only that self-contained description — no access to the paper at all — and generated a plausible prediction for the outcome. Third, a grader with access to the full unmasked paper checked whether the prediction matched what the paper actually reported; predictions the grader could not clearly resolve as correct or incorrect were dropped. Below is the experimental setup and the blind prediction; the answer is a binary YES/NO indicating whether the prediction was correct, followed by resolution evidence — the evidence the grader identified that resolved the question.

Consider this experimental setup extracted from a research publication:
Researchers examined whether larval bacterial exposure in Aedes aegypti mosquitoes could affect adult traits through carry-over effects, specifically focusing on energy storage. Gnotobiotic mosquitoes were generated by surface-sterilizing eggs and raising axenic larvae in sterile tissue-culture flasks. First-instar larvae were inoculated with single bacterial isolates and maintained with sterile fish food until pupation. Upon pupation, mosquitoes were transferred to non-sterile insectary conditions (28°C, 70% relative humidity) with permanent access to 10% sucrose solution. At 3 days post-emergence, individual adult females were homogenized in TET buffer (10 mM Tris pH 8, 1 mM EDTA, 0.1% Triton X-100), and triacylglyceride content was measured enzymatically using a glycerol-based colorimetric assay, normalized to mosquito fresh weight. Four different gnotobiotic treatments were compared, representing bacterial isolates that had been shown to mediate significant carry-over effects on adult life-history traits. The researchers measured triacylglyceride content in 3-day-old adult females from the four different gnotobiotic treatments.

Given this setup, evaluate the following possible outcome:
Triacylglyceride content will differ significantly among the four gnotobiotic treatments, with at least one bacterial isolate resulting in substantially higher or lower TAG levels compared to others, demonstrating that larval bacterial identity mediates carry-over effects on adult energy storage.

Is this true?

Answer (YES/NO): YES